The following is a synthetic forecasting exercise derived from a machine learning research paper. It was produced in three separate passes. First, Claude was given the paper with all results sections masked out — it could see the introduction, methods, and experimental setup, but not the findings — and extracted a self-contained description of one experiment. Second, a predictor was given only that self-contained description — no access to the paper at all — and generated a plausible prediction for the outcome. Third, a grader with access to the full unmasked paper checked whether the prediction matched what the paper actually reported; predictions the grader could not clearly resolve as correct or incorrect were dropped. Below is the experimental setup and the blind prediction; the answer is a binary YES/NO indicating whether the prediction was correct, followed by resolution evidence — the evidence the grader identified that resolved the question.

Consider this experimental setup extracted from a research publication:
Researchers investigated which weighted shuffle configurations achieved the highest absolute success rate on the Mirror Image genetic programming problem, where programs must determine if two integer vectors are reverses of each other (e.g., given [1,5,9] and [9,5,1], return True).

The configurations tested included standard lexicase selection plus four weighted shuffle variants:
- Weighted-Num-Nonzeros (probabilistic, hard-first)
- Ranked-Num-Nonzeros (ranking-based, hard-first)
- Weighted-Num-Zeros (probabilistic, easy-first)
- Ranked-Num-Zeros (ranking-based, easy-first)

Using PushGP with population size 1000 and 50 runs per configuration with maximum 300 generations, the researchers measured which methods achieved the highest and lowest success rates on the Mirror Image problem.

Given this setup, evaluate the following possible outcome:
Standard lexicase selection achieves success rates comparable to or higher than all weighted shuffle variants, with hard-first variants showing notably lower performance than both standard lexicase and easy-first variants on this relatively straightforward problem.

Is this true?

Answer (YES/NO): NO